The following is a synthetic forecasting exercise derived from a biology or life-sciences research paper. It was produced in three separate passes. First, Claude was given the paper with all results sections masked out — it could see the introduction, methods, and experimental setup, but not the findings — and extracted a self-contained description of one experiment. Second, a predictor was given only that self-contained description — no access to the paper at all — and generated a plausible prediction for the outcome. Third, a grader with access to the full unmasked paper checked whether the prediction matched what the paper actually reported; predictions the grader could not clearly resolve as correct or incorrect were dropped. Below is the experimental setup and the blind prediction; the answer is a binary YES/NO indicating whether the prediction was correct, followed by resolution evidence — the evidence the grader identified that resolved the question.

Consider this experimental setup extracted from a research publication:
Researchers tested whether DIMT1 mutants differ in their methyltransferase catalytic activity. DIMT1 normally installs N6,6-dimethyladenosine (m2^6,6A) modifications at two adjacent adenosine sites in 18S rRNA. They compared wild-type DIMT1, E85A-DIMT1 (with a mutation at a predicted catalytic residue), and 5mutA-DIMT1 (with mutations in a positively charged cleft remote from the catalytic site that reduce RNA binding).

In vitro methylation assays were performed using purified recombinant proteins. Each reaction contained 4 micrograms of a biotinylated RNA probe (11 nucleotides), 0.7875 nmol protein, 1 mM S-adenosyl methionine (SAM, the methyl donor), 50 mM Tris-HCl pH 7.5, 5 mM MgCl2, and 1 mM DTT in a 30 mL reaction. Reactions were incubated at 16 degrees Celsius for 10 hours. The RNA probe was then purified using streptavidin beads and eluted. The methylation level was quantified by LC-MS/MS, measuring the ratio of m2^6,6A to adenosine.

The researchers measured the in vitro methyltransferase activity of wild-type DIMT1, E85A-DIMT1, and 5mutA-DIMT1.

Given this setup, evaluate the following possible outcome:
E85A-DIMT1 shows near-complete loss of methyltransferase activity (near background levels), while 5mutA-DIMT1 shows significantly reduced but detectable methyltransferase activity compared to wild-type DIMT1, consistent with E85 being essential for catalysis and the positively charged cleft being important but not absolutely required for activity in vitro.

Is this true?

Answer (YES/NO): NO